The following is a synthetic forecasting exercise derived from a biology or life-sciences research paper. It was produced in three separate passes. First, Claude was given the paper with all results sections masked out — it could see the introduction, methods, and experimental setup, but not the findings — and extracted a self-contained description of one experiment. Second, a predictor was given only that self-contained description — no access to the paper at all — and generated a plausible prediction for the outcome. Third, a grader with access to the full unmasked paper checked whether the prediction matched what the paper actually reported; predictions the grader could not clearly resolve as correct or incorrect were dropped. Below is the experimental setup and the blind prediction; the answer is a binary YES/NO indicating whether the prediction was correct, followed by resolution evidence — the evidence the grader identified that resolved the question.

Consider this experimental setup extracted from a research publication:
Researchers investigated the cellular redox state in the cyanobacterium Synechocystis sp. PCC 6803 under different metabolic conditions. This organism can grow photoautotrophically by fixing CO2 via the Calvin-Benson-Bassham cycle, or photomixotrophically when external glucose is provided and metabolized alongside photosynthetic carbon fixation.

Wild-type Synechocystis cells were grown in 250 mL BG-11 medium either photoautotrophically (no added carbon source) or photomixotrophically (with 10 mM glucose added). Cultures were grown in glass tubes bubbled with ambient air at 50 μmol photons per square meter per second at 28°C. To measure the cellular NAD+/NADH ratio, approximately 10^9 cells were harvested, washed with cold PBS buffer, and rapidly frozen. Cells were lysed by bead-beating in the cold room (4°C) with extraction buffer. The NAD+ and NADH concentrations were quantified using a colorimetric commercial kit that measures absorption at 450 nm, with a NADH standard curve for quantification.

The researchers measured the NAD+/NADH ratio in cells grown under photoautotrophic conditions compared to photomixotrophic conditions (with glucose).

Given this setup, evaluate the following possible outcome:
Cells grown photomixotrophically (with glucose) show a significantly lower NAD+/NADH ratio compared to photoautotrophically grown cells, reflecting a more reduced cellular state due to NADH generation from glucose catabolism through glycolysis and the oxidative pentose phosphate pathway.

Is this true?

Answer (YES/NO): YES